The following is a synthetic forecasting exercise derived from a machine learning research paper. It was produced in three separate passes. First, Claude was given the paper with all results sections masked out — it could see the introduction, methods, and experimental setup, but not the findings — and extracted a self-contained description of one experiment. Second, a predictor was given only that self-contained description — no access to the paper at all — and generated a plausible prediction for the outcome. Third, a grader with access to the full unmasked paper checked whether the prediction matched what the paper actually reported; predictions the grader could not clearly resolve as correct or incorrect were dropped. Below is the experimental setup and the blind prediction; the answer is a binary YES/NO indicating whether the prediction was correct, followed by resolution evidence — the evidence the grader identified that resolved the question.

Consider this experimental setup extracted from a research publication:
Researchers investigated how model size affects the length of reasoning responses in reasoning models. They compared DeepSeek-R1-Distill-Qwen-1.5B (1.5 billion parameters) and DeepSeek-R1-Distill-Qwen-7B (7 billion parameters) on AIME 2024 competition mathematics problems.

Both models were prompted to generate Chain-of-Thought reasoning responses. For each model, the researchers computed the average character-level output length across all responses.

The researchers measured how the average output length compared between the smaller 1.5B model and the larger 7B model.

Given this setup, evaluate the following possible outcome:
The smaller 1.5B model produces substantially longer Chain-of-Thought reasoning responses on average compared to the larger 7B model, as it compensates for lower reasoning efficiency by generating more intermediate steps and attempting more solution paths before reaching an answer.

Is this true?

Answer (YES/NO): YES